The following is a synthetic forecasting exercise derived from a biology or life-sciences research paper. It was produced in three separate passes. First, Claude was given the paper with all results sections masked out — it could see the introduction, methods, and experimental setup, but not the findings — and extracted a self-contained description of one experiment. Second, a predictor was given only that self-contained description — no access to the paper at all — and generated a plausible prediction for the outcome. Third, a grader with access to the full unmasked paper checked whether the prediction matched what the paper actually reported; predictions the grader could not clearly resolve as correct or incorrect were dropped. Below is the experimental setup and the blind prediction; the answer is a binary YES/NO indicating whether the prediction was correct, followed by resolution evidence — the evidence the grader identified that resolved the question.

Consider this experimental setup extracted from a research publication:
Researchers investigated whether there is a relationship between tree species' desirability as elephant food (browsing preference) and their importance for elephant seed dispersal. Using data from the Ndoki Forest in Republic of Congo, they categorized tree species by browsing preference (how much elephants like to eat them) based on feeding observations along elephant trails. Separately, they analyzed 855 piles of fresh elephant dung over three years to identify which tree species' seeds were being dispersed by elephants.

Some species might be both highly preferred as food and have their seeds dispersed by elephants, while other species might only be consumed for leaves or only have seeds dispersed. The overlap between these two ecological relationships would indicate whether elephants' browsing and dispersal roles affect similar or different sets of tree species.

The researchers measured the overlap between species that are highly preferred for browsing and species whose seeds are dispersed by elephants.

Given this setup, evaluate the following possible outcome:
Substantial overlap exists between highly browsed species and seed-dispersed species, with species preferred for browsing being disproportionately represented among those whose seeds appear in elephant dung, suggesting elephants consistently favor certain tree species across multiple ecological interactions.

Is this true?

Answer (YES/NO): NO